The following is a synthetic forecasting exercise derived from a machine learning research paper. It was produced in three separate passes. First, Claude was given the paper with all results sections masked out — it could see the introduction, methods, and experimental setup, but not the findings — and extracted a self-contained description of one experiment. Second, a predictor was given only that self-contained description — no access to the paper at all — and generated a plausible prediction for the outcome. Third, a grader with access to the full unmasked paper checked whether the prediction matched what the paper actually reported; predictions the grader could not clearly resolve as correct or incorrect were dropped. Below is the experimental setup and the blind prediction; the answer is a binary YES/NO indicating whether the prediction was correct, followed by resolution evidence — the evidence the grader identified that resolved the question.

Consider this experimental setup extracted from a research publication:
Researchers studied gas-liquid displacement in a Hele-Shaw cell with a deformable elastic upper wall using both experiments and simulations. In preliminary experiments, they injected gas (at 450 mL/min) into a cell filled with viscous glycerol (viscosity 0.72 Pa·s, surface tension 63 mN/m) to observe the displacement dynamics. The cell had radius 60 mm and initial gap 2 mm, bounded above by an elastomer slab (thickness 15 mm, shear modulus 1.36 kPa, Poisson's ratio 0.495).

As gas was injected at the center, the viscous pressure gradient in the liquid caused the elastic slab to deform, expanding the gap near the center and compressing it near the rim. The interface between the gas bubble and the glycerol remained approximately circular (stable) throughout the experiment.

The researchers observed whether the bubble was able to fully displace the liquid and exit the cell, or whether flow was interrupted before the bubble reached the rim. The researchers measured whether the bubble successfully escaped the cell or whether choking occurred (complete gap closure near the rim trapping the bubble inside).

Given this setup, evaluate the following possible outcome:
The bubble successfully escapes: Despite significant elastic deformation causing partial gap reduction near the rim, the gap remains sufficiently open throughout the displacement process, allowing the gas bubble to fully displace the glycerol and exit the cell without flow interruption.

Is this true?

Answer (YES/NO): NO